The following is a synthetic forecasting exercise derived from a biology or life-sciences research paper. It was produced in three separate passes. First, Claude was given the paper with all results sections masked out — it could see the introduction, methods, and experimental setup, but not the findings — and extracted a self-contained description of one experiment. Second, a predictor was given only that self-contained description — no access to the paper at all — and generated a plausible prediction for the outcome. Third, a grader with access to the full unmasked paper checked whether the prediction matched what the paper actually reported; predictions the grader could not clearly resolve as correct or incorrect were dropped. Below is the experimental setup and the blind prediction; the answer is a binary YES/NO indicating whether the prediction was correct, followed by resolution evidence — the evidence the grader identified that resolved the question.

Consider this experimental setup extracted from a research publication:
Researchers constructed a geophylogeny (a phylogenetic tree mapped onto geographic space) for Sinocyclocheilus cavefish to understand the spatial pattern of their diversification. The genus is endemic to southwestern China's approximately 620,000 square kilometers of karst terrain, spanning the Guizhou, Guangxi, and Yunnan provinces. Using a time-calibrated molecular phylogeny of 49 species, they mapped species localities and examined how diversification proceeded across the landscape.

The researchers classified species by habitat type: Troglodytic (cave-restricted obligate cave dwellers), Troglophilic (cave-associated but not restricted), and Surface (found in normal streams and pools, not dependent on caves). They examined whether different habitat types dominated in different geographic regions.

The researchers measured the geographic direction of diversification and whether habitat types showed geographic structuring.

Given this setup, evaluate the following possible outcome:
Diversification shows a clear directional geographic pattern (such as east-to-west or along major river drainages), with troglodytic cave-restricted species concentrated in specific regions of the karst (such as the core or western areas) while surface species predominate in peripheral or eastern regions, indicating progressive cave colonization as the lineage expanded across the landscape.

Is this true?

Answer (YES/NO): NO